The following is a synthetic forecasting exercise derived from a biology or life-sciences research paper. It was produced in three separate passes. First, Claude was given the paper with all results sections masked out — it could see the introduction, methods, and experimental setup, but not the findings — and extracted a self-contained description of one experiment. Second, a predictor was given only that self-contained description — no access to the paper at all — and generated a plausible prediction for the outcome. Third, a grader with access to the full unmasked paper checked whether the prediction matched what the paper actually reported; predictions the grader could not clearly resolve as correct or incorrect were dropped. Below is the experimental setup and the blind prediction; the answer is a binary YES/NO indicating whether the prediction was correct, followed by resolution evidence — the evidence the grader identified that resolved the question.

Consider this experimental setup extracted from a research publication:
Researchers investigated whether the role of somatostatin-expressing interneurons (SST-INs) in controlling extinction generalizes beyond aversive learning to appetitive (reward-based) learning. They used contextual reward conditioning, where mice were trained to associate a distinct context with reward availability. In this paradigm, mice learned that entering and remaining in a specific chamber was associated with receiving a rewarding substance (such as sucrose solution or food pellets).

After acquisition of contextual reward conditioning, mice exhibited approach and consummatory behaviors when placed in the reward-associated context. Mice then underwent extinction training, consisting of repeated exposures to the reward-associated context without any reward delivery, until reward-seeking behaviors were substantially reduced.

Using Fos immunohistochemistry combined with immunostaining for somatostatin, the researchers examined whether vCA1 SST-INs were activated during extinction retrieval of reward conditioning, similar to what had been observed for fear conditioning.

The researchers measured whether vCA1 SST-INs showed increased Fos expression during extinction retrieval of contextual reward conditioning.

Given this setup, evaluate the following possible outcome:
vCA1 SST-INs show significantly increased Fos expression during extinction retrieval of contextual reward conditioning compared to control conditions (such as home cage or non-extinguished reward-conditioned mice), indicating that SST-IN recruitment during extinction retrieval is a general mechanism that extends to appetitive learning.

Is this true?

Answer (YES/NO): YES